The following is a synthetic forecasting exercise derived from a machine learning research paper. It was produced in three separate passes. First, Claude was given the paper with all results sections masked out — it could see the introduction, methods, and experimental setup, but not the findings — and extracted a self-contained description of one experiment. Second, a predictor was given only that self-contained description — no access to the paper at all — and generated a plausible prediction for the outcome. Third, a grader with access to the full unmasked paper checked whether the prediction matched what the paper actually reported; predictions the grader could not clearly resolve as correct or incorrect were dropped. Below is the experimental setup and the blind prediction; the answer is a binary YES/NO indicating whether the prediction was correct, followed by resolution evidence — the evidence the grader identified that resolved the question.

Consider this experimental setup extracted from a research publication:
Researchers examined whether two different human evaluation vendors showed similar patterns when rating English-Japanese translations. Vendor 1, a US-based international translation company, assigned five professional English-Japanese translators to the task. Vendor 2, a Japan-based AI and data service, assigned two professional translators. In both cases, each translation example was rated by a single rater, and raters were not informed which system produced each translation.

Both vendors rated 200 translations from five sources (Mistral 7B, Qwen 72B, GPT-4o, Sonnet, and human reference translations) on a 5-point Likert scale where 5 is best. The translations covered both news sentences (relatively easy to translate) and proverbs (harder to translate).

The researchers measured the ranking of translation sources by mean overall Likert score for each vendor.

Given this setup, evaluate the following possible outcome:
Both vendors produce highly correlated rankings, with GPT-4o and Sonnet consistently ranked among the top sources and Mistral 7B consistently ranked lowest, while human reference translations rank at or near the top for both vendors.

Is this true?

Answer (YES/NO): NO